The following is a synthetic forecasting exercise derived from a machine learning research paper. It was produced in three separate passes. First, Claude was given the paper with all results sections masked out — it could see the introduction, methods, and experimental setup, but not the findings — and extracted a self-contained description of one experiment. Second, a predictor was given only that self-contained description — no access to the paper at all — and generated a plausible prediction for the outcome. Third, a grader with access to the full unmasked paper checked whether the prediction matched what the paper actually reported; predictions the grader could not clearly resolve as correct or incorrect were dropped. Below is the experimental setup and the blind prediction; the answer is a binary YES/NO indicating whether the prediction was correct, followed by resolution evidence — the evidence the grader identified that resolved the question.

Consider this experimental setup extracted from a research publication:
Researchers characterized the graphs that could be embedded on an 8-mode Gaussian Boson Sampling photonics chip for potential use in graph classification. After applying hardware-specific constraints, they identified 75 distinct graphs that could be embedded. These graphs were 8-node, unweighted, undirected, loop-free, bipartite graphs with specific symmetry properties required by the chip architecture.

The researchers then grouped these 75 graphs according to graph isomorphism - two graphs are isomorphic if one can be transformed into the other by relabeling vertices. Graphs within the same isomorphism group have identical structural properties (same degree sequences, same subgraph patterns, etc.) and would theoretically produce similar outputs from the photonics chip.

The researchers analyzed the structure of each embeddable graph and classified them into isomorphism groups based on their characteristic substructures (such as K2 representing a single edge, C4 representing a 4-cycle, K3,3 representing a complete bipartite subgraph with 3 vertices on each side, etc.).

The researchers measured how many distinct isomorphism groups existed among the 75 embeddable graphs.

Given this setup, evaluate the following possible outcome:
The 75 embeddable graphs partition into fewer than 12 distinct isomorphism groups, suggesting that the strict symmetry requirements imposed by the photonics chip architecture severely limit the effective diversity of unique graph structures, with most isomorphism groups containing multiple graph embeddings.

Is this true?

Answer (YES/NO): YES